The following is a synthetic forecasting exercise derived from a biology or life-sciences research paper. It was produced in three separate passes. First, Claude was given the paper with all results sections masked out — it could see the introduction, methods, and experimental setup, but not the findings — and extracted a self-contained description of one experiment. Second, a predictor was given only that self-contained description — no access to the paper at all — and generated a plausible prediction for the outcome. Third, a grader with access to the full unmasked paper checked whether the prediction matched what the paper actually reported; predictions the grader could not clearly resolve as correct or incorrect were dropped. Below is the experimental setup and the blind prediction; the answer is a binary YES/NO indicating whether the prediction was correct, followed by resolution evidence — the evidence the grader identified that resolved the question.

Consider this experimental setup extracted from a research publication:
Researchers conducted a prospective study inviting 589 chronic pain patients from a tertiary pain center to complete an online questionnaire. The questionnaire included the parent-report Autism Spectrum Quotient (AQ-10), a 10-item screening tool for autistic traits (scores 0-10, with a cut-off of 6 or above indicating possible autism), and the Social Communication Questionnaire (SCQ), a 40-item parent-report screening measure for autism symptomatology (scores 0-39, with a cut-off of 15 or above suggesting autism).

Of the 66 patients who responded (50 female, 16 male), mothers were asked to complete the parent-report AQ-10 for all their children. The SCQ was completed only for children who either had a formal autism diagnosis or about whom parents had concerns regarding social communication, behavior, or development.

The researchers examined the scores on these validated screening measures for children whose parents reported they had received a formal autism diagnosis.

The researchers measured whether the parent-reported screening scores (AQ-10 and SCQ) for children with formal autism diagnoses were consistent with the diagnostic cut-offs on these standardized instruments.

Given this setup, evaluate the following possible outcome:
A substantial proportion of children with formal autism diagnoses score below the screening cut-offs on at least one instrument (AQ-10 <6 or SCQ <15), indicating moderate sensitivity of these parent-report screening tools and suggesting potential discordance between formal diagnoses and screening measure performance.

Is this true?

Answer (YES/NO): NO